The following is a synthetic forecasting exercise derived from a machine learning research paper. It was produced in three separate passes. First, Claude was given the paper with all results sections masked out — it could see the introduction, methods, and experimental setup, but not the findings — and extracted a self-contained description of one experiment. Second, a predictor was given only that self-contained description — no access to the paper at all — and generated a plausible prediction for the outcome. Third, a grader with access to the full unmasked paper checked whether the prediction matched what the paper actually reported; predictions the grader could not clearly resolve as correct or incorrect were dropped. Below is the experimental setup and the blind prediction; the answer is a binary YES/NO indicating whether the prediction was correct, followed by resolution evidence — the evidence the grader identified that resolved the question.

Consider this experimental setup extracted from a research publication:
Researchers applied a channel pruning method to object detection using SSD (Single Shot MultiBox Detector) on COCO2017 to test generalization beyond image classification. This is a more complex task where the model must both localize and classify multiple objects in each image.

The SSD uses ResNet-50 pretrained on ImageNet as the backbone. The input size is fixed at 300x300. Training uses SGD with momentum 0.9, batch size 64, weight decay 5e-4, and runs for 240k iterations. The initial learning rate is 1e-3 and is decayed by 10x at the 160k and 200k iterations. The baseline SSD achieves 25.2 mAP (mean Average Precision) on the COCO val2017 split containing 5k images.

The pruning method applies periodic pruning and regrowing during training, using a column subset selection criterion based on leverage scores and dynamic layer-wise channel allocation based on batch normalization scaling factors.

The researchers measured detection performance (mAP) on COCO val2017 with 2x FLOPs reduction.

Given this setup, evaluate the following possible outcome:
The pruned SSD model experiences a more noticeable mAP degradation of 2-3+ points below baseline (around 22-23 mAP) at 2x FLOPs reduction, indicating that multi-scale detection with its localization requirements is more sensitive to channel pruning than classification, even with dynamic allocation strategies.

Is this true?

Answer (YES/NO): NO